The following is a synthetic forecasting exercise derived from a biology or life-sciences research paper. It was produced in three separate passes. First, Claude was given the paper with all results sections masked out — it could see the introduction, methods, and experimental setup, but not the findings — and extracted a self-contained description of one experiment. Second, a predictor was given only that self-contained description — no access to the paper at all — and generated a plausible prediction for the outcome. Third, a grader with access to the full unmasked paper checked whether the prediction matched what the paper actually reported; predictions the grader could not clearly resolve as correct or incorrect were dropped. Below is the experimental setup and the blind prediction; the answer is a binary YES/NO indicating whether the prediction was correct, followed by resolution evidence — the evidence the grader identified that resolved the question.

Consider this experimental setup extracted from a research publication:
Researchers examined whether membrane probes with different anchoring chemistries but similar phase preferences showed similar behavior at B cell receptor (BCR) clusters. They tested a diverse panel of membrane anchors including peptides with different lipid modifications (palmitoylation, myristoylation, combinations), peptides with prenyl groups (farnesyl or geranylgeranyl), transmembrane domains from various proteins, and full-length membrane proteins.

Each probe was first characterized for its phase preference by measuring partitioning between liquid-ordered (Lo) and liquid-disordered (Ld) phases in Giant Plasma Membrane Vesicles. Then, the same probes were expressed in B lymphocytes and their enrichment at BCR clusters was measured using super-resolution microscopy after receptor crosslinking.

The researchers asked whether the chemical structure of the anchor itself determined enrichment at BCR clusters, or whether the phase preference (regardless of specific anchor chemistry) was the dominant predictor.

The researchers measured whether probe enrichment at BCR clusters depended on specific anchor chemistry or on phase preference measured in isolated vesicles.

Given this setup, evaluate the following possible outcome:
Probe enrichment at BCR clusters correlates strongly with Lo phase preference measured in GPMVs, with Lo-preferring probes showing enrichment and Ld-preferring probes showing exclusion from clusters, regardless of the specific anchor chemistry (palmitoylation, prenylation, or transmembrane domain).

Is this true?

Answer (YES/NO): YES